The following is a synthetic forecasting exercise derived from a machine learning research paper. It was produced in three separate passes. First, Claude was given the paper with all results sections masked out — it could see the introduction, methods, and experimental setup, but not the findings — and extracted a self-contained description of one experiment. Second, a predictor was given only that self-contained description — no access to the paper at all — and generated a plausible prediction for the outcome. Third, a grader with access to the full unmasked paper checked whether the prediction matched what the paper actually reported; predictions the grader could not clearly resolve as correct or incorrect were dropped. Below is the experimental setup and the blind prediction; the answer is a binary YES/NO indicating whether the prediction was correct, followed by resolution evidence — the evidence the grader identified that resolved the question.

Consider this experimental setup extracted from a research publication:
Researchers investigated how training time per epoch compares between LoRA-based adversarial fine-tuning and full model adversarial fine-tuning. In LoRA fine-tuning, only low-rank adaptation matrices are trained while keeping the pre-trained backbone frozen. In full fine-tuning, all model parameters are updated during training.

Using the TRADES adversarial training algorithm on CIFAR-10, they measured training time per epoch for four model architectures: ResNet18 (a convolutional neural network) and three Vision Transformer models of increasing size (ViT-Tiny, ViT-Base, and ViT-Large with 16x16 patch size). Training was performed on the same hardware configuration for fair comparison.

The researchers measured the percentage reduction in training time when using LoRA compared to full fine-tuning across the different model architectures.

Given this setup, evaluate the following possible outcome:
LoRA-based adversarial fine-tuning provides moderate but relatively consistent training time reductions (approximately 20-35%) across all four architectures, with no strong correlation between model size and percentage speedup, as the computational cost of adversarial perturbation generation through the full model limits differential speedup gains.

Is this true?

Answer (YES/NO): NO